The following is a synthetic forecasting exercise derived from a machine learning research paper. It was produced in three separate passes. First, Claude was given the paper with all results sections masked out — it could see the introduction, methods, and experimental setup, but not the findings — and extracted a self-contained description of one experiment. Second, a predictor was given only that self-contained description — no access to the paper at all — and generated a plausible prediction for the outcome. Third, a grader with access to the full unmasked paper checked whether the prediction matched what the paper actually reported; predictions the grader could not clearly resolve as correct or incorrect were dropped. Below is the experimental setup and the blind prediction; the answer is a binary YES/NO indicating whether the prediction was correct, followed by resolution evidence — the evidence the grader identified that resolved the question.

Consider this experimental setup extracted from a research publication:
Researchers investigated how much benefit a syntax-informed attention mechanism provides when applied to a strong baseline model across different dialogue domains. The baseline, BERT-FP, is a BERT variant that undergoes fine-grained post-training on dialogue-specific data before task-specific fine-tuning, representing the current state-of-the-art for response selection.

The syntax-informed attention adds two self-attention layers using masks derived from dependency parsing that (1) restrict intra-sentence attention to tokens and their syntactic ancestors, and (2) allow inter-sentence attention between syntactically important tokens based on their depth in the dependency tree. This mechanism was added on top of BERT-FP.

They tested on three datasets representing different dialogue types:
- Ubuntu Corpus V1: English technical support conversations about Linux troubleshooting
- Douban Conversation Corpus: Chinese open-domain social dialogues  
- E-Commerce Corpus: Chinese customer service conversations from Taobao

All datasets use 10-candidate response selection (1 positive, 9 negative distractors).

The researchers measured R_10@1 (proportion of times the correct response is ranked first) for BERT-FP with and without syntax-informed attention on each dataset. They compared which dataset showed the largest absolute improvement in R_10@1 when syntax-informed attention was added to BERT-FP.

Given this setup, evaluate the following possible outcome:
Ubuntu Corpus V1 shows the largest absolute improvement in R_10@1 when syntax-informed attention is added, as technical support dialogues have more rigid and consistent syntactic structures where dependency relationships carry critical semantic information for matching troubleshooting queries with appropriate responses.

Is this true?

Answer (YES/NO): NO